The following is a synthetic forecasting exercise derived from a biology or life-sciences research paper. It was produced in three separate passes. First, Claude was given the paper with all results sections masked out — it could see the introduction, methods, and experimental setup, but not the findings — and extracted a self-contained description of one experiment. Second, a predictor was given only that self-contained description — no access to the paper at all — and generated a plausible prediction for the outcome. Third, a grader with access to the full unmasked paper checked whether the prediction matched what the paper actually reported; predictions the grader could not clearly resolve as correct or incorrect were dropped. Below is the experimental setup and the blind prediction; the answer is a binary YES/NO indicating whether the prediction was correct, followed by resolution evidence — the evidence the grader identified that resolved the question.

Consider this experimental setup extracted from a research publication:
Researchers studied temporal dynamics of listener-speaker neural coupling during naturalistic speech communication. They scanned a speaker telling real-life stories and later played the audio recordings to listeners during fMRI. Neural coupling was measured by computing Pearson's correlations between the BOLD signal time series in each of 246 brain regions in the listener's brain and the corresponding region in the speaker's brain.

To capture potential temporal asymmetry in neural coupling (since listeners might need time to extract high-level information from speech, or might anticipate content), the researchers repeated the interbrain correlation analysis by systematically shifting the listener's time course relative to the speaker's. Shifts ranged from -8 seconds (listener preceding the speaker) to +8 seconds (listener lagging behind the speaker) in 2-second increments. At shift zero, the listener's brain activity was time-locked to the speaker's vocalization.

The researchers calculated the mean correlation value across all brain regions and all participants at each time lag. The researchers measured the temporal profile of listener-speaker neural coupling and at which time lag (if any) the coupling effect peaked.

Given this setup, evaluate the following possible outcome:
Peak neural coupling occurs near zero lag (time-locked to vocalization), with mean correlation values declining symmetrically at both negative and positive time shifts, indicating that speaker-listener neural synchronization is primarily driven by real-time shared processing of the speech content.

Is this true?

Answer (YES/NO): NO